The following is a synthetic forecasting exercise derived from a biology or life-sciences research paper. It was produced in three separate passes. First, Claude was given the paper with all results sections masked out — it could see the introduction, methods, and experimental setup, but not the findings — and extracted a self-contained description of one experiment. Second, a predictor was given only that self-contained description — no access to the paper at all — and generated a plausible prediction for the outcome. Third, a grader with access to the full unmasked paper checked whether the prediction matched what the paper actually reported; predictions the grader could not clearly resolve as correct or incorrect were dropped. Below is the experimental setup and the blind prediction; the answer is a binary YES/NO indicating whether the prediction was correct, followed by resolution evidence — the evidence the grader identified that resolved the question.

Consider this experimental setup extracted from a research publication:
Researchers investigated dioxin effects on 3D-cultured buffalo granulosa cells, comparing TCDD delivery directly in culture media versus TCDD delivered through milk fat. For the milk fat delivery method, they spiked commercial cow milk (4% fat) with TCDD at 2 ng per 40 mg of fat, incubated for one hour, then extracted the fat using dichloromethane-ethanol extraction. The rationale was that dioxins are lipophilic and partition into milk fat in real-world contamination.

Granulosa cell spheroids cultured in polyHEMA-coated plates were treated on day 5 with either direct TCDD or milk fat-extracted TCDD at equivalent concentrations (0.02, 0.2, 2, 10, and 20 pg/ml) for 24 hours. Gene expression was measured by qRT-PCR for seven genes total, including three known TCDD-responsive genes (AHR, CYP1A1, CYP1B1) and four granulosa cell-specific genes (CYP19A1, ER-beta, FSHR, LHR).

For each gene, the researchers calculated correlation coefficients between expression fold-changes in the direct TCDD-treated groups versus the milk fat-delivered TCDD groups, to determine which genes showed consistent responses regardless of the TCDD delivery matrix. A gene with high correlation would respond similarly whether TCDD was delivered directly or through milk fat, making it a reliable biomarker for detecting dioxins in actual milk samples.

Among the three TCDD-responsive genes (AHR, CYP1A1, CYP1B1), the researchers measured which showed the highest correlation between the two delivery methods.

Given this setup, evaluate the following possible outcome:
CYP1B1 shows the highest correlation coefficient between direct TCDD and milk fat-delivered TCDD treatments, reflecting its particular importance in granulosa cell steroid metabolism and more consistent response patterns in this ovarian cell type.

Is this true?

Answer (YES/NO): NO